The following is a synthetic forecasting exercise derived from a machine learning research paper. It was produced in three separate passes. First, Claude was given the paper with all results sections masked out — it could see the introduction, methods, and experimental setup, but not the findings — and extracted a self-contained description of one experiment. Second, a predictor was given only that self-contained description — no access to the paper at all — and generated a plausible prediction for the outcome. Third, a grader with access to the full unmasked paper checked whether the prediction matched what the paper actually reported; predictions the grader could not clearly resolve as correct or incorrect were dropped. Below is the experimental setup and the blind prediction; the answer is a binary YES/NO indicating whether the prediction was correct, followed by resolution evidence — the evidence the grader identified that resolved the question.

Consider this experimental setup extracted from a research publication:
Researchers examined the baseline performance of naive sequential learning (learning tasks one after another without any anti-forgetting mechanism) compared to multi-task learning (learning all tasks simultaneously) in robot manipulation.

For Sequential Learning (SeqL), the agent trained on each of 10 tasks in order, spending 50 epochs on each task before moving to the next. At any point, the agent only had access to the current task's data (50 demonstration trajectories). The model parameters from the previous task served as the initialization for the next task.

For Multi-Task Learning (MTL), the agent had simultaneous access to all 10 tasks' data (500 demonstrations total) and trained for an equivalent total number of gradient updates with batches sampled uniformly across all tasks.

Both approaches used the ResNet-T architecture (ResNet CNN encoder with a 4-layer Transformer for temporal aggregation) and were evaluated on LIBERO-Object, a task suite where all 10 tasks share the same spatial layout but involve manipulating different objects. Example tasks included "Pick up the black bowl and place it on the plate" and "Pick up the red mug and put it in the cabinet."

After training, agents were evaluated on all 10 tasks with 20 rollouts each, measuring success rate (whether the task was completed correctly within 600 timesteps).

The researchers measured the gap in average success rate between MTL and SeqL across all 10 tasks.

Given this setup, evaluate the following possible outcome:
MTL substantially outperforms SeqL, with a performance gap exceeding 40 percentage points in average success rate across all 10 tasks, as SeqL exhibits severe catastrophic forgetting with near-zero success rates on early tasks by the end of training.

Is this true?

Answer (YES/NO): NO